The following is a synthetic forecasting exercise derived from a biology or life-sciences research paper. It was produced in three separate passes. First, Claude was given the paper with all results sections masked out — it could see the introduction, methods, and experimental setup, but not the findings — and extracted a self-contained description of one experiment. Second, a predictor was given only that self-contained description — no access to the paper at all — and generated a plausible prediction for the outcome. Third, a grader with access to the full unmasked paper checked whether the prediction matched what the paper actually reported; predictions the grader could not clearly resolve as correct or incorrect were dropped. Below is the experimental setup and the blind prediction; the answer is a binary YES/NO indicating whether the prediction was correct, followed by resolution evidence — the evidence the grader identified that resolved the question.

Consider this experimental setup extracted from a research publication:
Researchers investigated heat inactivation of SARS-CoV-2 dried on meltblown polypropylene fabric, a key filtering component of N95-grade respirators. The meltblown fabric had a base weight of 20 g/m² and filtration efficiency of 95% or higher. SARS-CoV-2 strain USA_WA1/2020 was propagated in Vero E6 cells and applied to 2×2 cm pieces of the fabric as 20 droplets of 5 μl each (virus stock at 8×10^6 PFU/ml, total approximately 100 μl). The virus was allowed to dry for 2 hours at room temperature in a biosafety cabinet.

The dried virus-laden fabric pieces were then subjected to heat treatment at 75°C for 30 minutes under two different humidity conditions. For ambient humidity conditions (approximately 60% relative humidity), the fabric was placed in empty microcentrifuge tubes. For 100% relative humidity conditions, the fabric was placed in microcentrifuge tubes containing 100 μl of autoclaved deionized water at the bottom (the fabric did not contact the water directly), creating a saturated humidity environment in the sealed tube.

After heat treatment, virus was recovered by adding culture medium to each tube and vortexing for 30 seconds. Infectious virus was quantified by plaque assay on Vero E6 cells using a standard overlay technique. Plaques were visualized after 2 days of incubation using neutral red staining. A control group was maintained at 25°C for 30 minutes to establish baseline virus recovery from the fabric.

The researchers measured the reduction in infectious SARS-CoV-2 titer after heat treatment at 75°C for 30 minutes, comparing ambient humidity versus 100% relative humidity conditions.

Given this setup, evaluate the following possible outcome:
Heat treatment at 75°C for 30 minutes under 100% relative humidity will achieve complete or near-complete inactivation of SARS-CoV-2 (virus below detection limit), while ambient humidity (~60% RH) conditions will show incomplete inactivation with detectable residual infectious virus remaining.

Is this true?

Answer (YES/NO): YES